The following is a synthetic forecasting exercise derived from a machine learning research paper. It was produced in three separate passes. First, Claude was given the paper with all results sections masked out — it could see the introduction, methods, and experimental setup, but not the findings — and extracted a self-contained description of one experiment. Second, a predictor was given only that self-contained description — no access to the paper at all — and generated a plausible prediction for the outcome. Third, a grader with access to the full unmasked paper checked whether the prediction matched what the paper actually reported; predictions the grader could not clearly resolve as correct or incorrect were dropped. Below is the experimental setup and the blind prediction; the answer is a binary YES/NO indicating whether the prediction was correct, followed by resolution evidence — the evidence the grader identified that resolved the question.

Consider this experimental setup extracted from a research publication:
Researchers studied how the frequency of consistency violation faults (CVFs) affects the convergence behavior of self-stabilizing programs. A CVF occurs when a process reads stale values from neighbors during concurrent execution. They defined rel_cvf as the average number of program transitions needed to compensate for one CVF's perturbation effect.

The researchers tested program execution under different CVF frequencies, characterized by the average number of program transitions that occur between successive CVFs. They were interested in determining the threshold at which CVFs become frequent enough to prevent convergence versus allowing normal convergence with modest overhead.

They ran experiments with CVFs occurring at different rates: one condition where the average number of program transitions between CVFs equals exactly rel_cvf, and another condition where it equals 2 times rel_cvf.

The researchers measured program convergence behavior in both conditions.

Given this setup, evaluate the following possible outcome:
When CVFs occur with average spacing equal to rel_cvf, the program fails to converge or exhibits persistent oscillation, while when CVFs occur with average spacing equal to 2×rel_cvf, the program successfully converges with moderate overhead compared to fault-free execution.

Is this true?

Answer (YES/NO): YES